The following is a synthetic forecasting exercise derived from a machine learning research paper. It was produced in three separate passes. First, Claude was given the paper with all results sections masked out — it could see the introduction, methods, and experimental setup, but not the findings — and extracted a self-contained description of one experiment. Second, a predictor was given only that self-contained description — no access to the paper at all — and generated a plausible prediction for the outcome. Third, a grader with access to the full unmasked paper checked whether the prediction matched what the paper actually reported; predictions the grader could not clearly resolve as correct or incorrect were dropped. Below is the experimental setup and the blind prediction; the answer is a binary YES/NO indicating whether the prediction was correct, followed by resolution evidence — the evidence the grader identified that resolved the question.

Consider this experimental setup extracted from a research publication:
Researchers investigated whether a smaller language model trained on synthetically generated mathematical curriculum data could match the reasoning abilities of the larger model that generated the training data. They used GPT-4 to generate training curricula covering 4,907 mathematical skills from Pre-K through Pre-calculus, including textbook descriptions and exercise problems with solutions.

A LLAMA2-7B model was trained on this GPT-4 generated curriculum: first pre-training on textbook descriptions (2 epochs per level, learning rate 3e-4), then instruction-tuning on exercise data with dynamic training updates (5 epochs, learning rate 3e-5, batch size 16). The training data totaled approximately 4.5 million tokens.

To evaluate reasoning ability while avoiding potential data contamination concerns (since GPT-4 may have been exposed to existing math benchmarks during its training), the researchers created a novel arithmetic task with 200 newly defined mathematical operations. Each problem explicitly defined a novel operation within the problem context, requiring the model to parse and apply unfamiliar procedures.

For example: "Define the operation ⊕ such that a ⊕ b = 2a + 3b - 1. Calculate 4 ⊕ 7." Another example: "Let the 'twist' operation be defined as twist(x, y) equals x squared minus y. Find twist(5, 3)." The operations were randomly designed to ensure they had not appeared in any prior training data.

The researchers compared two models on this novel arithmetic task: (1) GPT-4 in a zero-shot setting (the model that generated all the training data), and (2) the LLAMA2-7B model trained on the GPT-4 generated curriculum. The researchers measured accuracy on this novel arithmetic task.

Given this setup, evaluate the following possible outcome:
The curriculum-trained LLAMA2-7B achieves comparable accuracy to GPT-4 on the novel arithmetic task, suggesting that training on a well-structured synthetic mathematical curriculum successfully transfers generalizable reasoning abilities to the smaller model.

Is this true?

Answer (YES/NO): NO